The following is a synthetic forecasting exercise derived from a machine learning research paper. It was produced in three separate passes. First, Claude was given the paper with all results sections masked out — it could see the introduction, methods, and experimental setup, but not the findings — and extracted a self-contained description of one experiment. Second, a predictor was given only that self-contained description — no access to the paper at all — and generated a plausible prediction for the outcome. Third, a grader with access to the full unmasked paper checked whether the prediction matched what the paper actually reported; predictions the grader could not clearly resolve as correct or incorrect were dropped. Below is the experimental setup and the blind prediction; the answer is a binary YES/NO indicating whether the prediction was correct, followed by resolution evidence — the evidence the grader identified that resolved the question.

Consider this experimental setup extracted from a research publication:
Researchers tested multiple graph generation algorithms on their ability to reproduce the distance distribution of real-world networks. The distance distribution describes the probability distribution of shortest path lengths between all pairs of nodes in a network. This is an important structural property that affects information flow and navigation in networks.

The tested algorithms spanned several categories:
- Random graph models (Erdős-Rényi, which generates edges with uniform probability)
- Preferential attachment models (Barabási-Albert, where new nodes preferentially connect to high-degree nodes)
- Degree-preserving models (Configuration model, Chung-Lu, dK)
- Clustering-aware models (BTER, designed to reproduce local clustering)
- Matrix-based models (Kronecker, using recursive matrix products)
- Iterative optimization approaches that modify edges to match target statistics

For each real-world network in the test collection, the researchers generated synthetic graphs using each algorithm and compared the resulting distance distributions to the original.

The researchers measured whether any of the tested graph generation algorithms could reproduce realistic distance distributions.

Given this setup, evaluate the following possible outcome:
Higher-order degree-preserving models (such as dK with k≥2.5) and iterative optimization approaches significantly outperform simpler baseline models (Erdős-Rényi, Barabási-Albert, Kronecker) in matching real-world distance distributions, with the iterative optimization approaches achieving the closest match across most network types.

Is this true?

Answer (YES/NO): NO